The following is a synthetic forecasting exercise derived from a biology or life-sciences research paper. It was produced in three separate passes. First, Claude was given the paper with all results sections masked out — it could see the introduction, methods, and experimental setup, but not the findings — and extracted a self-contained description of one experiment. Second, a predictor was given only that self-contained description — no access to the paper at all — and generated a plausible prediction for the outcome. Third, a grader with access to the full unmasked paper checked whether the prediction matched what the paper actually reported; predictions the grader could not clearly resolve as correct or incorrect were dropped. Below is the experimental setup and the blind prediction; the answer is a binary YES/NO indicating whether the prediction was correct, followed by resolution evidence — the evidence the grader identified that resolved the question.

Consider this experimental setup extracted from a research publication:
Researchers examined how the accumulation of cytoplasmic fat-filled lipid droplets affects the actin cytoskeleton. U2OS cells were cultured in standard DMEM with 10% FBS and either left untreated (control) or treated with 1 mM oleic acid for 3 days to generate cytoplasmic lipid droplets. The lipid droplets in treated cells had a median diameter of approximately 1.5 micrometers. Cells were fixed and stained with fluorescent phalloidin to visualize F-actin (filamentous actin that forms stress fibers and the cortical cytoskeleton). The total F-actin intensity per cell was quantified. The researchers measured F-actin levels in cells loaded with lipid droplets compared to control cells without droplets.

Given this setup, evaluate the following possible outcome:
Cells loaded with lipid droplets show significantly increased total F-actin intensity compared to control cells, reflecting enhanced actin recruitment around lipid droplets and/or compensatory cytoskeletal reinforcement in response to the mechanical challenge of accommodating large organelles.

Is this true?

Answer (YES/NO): NO